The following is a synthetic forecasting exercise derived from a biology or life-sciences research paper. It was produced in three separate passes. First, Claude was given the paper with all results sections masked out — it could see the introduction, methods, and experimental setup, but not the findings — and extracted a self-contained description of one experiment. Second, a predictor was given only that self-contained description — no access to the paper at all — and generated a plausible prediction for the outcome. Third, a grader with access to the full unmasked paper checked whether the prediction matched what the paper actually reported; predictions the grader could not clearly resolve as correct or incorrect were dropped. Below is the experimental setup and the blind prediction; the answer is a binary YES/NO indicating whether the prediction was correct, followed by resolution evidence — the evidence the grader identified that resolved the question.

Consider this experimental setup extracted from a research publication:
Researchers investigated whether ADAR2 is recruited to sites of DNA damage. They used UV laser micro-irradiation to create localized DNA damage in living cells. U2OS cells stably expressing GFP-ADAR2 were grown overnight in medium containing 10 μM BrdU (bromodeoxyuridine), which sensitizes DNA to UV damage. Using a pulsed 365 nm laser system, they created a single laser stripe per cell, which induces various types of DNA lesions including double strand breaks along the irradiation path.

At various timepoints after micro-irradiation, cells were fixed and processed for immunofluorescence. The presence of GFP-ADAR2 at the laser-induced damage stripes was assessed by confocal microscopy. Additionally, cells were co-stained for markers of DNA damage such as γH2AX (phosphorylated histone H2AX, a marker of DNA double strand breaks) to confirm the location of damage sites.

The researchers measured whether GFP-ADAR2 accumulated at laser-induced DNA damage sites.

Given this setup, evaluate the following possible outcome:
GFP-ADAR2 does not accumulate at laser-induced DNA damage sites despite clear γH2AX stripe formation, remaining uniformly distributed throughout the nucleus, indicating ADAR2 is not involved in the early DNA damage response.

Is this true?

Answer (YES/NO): NO